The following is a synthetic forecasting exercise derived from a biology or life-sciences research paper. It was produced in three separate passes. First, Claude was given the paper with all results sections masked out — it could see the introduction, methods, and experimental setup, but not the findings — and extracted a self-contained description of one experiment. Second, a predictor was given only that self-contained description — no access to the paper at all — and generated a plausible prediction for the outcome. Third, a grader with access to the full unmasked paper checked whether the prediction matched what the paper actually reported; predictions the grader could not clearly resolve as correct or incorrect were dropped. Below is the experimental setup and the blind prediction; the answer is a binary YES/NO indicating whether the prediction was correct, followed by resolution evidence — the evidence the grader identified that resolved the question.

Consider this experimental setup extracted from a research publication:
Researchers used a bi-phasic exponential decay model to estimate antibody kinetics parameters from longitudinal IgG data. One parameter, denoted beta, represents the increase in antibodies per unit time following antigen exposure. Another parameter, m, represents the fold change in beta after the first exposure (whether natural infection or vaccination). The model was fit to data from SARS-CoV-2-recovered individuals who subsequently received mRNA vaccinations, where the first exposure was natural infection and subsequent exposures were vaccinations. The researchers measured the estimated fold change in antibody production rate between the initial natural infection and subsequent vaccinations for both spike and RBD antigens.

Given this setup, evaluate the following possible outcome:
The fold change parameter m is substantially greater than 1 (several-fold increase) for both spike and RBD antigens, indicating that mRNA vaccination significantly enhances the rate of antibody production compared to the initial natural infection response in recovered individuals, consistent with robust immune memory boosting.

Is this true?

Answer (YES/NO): NO